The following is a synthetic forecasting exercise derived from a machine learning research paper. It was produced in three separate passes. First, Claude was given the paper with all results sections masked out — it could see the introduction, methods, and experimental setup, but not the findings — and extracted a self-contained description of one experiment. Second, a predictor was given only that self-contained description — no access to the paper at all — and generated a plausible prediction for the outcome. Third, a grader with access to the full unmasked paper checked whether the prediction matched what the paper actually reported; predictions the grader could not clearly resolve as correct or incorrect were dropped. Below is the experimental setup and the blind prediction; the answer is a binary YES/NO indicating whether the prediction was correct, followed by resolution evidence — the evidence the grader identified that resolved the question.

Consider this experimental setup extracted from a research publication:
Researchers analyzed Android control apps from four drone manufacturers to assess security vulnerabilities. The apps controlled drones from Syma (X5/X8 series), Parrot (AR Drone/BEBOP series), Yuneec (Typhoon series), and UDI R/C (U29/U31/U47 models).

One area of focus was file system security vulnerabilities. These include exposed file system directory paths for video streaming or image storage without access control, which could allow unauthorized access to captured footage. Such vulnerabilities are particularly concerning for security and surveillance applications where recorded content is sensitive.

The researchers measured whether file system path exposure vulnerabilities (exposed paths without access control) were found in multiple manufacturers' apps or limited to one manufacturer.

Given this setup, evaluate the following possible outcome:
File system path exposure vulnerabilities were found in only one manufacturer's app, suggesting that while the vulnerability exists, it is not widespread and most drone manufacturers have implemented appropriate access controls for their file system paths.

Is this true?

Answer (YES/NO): YES